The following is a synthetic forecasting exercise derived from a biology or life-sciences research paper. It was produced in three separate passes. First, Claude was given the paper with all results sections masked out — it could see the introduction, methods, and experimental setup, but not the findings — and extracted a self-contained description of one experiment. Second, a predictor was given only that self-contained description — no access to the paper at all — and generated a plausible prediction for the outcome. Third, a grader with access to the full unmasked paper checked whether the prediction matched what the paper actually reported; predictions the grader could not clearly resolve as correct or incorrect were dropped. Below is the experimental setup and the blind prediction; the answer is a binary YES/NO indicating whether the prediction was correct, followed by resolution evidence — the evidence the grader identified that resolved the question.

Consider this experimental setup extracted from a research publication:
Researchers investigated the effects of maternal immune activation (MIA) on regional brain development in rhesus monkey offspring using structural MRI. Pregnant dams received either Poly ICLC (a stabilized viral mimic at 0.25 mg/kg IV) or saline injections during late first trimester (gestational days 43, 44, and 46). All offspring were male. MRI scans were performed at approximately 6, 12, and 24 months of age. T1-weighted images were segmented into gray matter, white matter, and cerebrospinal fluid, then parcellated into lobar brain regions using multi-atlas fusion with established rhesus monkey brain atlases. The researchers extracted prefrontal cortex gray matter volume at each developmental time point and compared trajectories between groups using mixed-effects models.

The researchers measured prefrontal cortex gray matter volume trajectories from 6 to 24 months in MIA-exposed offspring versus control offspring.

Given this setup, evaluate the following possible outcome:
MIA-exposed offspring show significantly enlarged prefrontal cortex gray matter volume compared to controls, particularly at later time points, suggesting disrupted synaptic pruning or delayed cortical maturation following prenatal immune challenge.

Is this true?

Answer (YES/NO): NO